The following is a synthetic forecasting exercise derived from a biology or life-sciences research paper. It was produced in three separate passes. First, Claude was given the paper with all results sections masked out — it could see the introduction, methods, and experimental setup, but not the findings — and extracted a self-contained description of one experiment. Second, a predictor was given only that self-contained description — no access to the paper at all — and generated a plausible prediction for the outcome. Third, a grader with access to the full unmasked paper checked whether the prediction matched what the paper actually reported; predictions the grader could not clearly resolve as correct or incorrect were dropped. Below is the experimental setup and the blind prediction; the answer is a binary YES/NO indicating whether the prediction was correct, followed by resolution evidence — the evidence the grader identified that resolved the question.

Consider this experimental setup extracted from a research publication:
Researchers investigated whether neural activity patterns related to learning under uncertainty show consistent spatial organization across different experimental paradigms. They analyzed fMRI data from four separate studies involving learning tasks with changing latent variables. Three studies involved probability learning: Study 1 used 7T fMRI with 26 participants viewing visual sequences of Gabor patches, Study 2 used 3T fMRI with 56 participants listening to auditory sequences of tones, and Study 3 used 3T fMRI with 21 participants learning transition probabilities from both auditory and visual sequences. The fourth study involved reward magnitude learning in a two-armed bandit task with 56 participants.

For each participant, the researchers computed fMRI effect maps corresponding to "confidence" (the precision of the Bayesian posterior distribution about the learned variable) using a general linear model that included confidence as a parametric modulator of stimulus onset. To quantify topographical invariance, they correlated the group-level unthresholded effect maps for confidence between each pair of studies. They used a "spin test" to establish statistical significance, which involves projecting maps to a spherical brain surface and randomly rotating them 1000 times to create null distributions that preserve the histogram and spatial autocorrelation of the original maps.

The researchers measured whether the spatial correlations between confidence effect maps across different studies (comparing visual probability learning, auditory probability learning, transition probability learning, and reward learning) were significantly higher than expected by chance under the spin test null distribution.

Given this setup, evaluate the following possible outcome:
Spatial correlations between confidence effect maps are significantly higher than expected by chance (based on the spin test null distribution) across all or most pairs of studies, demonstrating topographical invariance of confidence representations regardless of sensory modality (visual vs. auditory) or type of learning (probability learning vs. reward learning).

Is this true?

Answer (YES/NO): YES